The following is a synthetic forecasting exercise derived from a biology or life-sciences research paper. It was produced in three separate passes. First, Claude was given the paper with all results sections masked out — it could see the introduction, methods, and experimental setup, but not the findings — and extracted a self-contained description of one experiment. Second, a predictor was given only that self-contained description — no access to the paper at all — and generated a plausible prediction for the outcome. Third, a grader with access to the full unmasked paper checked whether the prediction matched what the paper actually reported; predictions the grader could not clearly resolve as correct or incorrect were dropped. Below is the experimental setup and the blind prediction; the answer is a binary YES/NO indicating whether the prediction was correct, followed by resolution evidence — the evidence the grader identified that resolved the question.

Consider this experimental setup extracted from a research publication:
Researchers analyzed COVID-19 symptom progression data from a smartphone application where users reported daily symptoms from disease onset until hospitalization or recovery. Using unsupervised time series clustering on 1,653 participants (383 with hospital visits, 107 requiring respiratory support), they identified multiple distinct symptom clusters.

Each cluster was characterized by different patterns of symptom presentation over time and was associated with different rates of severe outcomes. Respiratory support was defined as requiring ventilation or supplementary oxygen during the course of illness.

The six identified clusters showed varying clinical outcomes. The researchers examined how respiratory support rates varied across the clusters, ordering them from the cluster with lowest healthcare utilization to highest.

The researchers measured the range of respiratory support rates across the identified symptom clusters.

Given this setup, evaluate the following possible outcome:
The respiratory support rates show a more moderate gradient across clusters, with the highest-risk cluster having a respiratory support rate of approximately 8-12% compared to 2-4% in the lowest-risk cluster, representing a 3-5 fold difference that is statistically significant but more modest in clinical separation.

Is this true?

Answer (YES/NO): NO